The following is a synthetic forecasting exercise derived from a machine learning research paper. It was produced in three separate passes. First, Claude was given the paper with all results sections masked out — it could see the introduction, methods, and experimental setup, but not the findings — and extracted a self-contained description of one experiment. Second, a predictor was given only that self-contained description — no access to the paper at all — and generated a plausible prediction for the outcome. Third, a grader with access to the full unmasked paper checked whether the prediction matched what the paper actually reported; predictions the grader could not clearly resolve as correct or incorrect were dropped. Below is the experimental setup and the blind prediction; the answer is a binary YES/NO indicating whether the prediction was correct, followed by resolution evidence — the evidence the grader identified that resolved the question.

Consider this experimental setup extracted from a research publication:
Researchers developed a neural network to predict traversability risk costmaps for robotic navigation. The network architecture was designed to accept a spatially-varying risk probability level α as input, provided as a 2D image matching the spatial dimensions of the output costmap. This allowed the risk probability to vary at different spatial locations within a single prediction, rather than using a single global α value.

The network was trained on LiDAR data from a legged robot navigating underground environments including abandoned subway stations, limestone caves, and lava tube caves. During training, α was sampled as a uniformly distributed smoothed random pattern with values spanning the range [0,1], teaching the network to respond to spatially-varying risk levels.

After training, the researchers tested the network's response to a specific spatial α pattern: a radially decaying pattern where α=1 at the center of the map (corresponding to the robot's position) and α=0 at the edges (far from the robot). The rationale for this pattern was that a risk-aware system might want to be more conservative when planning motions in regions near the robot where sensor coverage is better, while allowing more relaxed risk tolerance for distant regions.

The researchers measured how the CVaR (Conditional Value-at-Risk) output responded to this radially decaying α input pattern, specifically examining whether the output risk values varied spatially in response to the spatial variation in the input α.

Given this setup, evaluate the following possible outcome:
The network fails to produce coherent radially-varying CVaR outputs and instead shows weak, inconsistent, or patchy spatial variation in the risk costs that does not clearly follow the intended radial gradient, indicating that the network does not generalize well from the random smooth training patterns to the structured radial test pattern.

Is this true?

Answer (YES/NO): NO